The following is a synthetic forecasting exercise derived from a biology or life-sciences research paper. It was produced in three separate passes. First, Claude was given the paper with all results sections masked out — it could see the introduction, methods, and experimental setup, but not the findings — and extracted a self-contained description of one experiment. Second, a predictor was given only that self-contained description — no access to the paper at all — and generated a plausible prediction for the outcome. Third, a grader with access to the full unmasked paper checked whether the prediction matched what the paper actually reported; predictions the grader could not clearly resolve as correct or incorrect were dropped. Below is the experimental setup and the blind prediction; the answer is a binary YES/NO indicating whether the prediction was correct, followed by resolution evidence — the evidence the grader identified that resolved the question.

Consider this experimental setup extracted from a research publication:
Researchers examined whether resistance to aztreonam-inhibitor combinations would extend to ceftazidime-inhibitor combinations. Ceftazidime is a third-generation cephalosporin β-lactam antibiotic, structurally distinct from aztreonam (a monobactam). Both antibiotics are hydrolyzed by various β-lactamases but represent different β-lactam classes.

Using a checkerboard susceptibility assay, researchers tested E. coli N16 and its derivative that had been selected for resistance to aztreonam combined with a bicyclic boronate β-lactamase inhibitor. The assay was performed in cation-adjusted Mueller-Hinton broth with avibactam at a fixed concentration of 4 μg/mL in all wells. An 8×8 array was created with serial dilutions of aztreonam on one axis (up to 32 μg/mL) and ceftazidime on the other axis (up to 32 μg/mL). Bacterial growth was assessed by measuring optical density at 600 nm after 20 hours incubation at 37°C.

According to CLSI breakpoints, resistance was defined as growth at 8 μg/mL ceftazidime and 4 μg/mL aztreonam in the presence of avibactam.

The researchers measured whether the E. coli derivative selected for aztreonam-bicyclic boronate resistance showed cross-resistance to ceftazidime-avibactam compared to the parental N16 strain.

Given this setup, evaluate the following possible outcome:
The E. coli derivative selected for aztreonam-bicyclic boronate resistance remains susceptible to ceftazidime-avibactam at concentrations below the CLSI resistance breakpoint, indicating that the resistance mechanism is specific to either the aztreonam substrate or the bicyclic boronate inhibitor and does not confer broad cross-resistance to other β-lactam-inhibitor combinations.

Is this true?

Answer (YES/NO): YES